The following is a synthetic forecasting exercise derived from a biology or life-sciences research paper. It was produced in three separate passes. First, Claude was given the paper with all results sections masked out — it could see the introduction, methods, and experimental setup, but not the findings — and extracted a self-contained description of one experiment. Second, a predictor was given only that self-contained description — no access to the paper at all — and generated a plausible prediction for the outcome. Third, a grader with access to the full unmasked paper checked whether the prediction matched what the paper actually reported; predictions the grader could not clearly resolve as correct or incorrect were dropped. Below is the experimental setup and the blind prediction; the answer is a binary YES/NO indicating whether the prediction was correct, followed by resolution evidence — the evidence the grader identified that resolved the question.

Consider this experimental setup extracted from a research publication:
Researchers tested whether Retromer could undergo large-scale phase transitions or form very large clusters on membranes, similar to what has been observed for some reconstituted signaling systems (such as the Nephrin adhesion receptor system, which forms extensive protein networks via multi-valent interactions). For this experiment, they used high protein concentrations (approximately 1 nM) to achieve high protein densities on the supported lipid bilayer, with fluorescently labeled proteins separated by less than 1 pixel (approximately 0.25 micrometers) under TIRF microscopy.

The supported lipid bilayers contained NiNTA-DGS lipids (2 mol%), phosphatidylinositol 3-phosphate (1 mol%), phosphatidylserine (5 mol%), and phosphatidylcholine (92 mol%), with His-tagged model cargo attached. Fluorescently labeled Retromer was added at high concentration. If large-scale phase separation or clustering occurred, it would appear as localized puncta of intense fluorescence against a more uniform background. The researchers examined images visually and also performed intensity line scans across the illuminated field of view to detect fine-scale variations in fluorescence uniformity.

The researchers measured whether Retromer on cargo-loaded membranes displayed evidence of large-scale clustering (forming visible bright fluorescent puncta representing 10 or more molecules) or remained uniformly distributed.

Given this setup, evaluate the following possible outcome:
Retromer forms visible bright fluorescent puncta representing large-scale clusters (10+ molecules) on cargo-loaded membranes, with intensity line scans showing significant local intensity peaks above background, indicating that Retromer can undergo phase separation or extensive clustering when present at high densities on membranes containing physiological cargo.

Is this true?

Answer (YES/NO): NO